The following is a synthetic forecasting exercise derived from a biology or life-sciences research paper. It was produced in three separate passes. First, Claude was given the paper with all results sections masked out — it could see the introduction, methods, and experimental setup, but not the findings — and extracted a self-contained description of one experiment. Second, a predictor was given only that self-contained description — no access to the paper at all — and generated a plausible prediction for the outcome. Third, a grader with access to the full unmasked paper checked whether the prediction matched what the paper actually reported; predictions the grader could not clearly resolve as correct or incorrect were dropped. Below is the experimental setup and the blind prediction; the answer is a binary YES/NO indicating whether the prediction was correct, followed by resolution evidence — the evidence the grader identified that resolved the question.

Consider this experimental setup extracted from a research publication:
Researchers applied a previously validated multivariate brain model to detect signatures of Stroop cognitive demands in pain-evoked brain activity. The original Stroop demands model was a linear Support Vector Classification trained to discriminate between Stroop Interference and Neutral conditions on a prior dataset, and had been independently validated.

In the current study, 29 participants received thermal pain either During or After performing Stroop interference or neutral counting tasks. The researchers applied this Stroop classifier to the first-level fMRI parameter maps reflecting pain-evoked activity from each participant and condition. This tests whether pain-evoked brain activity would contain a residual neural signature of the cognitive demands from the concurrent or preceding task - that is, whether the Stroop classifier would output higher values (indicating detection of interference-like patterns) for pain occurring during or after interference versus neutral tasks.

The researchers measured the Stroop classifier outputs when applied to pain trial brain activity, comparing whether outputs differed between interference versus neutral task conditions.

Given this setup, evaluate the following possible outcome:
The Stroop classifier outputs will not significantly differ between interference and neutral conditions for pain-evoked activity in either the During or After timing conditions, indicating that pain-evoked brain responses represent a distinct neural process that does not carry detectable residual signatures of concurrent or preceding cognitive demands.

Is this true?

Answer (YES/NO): NO